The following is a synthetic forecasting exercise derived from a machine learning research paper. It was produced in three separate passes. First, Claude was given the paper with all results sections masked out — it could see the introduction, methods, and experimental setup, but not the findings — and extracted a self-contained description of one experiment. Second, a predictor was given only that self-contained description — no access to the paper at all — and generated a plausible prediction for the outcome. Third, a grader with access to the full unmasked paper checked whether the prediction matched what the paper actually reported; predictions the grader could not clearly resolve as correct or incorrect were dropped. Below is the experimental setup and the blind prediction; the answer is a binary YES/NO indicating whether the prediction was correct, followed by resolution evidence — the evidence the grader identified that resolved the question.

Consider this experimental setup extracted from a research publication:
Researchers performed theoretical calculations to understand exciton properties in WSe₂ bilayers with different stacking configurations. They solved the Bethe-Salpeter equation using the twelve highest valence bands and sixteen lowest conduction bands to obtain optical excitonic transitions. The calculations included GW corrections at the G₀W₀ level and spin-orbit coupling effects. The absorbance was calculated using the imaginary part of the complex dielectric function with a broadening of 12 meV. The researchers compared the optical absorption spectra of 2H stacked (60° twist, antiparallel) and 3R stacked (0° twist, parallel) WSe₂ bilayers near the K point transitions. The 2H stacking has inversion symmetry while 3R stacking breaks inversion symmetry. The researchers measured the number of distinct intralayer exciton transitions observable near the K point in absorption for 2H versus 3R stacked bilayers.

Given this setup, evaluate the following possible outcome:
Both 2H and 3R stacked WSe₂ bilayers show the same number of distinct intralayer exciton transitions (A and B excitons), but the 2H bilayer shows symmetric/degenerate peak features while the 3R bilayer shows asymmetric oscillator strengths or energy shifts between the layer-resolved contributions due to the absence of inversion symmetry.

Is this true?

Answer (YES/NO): NO